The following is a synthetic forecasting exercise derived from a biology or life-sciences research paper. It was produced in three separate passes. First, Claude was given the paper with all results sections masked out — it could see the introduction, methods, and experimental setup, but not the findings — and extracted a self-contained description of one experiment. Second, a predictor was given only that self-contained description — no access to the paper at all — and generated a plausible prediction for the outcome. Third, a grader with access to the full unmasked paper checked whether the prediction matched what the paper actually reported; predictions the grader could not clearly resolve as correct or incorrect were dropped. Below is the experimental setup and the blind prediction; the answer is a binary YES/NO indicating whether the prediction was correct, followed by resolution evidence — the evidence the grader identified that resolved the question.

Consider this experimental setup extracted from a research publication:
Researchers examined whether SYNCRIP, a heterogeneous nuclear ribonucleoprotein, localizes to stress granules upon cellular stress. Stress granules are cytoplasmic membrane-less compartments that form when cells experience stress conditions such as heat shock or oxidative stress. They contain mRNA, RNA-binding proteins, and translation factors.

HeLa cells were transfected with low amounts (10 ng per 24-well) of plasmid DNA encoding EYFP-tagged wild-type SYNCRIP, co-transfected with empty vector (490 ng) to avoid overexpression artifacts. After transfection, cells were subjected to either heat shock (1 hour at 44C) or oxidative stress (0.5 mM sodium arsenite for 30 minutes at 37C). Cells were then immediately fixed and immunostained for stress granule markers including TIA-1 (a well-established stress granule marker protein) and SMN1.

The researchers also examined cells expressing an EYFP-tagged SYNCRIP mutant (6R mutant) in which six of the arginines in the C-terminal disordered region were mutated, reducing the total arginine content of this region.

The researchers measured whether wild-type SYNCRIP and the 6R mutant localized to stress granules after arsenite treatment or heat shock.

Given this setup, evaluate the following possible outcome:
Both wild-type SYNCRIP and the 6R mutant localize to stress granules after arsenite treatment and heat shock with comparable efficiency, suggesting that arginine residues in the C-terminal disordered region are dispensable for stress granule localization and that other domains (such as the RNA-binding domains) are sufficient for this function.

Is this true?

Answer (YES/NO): NO